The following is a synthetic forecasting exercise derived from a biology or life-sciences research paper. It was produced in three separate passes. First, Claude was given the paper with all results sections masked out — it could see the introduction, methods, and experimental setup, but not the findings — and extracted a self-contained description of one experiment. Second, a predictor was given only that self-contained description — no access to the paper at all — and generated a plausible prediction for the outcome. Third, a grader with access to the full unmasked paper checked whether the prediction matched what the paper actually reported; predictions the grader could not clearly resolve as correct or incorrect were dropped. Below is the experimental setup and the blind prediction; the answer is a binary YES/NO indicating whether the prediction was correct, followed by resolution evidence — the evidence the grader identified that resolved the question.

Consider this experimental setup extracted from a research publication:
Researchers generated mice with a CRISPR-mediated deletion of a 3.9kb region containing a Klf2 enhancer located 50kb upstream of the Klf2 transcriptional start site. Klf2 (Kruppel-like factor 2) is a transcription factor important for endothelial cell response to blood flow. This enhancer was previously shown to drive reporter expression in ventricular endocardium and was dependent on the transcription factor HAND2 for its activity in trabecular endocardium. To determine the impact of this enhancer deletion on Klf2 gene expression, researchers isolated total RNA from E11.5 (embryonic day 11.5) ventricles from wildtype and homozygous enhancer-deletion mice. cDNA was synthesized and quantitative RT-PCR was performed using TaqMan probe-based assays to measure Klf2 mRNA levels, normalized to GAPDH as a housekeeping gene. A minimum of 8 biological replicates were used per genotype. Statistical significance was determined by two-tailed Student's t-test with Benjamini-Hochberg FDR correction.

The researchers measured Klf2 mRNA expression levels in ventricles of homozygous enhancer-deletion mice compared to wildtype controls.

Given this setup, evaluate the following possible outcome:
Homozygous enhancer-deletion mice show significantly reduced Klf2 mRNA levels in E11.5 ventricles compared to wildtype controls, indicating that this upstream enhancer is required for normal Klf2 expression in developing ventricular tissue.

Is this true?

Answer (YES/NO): YES